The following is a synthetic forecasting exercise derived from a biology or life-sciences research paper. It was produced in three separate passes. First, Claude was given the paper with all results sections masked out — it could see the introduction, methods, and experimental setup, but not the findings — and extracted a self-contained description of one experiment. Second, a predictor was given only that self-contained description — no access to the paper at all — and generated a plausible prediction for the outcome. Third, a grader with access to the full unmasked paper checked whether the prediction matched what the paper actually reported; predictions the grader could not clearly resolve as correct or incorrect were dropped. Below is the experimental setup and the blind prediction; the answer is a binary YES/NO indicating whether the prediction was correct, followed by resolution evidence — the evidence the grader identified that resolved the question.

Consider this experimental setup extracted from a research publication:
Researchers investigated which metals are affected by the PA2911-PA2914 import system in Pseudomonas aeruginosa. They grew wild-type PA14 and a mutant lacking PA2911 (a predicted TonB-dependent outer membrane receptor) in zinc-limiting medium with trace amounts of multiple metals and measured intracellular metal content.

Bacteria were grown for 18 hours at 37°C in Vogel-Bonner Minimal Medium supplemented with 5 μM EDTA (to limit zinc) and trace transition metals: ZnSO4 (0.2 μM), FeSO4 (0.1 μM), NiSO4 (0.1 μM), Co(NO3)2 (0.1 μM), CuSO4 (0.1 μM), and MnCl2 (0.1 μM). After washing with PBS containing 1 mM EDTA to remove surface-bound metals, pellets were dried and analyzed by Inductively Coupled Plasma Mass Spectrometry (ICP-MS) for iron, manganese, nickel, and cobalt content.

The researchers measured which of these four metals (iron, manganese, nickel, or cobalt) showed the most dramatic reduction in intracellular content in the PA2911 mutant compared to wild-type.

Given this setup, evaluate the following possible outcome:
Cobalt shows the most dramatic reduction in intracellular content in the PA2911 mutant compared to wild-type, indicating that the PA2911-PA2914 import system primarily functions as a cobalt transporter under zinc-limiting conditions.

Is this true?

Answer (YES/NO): YES